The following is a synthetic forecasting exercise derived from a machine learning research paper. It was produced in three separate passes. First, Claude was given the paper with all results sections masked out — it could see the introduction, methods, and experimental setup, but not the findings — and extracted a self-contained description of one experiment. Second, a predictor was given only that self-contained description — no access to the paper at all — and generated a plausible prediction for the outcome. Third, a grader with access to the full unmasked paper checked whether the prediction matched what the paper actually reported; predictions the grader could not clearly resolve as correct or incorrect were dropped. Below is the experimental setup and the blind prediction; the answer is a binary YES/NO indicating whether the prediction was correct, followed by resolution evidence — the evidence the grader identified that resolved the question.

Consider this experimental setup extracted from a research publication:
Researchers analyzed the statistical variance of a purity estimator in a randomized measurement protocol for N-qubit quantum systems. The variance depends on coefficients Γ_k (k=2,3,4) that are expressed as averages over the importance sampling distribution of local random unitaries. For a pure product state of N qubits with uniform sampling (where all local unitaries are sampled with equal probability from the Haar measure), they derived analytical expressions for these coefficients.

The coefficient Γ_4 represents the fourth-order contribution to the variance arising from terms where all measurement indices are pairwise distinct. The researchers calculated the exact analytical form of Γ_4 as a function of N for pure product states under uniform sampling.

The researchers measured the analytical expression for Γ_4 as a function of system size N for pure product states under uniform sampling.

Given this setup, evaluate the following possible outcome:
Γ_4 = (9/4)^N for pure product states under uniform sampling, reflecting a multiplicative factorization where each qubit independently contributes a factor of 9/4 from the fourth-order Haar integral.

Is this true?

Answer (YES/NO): NO